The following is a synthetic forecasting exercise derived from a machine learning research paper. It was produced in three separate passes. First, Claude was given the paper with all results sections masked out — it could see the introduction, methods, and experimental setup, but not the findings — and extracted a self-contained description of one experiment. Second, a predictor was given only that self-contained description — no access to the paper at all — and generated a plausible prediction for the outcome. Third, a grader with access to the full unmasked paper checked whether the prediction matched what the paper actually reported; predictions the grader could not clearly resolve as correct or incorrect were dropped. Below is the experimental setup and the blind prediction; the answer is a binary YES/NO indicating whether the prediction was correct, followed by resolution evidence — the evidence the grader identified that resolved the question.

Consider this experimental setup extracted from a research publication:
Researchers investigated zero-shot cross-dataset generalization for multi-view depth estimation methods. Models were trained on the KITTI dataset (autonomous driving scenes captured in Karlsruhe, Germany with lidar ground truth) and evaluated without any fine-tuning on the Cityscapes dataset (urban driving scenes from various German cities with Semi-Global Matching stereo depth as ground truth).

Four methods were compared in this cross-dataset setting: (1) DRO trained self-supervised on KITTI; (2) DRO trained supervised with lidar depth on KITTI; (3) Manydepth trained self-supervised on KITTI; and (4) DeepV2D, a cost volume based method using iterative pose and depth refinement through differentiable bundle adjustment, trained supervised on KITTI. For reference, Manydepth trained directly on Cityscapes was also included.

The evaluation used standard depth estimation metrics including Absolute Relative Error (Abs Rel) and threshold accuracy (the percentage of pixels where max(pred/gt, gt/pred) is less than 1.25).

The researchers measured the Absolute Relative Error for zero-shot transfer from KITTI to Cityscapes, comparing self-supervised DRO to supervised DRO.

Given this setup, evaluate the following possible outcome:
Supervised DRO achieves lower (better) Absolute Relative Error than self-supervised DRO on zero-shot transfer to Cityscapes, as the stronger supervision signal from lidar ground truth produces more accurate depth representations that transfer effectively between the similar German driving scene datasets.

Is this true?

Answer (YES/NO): YES